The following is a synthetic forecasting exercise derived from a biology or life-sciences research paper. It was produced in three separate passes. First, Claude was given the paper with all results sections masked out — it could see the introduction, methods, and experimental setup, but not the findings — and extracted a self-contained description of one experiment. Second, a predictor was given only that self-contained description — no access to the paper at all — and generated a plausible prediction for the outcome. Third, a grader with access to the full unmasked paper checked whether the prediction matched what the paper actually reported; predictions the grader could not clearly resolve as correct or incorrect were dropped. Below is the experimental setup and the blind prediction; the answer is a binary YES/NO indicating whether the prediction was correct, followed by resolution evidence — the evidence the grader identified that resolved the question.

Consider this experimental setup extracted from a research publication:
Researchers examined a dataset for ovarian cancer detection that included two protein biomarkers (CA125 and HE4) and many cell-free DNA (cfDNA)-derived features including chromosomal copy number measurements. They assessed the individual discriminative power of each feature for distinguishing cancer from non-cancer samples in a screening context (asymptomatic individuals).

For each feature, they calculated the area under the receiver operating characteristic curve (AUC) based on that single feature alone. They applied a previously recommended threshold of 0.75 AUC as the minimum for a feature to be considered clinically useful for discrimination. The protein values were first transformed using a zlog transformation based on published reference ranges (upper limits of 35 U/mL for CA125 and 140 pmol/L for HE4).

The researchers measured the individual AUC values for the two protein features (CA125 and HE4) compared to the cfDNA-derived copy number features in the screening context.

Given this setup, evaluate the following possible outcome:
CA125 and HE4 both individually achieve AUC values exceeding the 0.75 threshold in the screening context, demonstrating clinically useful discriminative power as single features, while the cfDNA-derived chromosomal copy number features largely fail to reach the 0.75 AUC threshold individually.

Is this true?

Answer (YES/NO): YES